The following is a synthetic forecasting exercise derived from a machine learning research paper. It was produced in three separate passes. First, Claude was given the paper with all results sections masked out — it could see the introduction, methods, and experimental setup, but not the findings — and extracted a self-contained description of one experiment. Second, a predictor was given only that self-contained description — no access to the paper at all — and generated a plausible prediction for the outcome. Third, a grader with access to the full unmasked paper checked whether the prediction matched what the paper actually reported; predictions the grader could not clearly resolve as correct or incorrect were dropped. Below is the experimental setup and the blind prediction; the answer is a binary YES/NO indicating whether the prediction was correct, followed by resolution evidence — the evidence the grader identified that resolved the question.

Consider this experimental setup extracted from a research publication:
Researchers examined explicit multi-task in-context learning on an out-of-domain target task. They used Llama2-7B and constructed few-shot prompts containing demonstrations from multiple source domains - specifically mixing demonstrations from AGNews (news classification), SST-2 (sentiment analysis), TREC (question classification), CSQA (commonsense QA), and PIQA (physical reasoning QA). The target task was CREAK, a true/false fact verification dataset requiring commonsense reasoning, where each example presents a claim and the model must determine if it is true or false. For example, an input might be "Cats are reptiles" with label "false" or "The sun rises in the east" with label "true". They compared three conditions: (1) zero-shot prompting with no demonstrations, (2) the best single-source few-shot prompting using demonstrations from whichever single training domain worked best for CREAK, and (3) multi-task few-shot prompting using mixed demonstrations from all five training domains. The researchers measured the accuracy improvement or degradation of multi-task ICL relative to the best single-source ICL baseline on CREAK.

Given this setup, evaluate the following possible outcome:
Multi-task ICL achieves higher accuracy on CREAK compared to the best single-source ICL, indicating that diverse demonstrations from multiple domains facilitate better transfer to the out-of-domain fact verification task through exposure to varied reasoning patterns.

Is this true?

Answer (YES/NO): NO